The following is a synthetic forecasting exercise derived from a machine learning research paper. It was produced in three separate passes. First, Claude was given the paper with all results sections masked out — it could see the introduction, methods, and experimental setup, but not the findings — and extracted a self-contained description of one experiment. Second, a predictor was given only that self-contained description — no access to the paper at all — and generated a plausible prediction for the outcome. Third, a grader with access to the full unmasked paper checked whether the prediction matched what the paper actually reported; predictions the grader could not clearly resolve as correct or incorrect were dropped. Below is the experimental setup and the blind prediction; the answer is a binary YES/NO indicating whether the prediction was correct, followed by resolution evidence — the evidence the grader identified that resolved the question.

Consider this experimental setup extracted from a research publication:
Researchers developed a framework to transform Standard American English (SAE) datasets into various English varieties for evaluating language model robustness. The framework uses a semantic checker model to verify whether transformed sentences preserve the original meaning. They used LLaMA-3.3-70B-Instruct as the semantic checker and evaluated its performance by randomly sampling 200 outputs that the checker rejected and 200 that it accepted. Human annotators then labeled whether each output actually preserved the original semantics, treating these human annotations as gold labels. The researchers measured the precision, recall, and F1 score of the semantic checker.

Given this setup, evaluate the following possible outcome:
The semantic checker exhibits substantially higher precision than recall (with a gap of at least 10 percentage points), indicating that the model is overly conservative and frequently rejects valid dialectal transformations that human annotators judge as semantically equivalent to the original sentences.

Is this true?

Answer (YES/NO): NO